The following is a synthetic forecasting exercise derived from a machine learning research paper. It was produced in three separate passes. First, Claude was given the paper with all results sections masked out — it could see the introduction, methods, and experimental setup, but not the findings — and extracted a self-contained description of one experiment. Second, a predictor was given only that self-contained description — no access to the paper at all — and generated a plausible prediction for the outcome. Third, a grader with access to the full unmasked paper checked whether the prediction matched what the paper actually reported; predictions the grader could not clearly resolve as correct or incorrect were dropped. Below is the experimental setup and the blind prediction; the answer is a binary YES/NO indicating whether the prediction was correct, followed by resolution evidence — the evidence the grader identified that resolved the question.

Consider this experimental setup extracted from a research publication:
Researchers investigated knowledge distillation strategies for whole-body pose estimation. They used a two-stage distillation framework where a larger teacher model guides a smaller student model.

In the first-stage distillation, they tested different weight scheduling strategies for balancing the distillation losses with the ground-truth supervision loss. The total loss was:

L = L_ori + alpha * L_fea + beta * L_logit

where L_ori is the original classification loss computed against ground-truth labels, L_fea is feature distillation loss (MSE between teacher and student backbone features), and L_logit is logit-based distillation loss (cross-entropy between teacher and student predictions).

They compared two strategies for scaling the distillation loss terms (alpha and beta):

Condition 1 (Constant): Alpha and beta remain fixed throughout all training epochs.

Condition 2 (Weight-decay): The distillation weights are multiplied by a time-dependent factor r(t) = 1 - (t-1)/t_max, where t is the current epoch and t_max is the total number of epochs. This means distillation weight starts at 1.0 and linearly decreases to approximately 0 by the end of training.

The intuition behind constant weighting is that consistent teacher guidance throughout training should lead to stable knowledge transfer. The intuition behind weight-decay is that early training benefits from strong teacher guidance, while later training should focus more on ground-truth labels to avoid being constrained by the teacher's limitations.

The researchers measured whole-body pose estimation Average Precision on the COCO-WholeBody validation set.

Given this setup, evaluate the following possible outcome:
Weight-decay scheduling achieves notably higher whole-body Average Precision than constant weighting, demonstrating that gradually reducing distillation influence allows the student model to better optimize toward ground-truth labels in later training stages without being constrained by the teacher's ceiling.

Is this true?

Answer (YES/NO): NO